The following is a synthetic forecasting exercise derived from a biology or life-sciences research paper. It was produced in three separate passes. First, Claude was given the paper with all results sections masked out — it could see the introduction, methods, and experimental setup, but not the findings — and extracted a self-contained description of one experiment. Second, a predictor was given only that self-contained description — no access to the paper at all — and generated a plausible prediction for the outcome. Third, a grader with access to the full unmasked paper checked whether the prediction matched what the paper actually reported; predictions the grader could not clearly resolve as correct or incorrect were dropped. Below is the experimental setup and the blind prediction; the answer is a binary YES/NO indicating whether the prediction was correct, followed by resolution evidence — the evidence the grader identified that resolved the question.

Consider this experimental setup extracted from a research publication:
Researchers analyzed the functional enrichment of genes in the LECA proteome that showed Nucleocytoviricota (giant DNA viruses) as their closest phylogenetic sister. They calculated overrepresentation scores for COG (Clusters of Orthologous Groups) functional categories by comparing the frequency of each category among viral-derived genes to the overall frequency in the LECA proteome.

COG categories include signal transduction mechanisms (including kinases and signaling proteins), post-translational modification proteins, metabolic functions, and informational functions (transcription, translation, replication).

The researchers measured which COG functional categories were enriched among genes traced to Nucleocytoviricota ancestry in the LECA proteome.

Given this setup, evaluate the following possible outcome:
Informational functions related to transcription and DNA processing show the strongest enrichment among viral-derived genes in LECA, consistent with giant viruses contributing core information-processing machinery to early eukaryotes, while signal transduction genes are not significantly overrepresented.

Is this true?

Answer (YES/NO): NO